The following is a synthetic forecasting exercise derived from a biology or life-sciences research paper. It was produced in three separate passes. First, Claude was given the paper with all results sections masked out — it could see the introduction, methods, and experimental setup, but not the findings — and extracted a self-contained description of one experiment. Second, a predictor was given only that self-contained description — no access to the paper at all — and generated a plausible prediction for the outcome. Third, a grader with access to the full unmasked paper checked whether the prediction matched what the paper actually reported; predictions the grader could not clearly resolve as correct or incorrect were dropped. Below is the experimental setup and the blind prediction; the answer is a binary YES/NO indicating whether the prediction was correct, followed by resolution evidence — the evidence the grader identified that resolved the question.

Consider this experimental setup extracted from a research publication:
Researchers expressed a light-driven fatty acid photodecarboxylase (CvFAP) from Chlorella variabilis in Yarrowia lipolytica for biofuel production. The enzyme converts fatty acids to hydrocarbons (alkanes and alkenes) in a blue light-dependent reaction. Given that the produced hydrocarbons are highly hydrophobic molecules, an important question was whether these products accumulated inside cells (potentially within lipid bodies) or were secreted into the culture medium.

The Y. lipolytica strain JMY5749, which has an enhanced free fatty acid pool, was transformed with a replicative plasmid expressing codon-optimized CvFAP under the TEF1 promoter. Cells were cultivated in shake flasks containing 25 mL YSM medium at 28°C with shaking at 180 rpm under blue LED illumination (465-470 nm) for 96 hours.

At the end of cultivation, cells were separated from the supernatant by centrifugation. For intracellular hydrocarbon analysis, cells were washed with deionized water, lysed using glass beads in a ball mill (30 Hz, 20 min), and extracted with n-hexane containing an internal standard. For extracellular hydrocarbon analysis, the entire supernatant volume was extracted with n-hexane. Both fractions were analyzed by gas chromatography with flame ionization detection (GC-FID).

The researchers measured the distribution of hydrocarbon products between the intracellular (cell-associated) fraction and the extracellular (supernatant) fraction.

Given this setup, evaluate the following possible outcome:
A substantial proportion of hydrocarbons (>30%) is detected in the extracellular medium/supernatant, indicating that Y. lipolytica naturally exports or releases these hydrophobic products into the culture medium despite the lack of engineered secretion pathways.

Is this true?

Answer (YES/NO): NO